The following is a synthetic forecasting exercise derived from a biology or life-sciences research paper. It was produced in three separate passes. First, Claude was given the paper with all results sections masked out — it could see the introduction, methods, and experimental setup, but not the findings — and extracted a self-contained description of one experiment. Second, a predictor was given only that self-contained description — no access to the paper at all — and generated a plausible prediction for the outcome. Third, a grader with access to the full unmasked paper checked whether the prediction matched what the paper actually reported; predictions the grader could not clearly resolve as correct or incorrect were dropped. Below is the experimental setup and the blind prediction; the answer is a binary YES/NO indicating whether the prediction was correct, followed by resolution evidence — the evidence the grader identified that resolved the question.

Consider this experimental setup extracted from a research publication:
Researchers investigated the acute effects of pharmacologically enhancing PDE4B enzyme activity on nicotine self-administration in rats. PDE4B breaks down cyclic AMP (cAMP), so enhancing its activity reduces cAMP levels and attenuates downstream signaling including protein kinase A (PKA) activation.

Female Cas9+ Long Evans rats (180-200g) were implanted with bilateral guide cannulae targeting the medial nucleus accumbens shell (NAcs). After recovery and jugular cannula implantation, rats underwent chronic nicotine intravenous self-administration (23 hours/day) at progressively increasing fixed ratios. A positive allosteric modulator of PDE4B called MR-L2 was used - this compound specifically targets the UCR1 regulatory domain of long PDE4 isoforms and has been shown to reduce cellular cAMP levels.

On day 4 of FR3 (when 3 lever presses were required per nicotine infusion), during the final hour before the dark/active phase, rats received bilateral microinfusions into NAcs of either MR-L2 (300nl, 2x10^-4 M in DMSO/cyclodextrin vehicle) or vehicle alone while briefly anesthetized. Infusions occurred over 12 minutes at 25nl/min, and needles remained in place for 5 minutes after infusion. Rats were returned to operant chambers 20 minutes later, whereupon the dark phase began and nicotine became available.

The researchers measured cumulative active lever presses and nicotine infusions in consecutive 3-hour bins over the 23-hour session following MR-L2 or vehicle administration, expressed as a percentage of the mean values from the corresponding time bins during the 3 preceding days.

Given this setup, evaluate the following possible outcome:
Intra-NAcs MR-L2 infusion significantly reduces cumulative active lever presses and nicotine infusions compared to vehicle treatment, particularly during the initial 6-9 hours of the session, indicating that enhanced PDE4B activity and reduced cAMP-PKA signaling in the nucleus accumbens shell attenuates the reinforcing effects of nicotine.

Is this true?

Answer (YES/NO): NO